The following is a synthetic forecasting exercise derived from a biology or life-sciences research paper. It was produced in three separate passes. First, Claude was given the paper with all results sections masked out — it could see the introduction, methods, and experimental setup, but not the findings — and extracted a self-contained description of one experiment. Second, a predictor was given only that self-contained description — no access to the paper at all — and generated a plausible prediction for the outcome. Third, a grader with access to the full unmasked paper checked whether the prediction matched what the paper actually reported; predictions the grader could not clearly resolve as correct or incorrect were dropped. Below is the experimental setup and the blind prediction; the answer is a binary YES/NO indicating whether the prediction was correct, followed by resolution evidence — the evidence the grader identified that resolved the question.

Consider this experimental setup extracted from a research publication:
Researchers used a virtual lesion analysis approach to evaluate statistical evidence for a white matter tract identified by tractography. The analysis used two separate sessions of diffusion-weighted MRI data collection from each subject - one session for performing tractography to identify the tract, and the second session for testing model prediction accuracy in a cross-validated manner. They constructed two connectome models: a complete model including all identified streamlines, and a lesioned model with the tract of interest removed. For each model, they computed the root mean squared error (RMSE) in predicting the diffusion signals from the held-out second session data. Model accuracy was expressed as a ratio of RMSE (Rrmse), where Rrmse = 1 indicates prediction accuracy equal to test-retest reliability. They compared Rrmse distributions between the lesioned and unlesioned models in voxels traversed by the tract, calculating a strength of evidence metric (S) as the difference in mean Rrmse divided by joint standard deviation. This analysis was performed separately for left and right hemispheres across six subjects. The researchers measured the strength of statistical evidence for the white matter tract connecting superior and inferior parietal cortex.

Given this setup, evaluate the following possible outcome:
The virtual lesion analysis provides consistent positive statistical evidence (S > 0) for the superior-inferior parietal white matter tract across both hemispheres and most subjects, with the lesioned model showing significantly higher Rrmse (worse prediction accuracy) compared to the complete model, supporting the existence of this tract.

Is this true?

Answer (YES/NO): YES